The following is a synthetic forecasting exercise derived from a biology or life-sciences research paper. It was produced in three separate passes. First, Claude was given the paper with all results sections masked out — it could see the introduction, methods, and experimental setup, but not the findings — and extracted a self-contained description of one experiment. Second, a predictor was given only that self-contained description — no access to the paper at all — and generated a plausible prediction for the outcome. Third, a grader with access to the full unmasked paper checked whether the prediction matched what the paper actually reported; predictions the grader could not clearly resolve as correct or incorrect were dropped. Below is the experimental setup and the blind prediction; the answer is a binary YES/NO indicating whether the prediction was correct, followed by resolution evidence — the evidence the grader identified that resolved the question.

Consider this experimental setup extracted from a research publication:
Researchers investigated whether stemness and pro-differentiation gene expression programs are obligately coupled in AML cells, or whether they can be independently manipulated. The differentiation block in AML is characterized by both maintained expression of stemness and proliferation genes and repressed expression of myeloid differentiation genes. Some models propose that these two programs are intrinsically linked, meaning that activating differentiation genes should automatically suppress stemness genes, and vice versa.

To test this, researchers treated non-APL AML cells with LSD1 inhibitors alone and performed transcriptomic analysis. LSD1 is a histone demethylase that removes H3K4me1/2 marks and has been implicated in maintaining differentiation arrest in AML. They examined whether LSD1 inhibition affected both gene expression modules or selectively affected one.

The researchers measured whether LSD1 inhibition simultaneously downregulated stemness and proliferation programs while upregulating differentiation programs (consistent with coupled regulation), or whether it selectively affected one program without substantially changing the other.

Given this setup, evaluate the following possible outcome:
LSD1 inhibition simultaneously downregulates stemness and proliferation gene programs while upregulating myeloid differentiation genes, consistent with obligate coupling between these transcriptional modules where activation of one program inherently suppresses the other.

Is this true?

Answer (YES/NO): NO